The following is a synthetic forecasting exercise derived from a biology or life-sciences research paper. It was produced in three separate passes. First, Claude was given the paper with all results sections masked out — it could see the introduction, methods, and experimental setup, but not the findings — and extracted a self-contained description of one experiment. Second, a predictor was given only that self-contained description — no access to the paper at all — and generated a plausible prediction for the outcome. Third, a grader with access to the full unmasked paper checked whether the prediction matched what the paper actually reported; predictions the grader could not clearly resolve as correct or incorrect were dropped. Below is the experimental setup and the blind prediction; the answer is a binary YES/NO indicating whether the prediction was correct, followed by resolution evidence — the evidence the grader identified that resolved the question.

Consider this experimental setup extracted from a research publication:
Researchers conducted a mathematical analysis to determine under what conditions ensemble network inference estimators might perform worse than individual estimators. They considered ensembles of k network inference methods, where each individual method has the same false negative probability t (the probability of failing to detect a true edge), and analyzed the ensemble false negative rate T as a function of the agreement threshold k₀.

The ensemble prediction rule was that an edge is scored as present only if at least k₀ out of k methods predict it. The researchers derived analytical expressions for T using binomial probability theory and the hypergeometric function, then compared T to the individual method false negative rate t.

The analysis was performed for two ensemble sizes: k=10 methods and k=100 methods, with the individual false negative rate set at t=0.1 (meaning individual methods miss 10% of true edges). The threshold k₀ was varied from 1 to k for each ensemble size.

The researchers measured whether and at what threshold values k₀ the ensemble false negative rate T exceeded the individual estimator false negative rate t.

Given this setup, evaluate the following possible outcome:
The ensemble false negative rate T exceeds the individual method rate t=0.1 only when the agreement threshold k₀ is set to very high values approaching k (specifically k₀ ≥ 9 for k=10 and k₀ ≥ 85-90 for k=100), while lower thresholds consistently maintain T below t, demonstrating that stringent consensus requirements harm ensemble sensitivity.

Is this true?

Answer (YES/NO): NO